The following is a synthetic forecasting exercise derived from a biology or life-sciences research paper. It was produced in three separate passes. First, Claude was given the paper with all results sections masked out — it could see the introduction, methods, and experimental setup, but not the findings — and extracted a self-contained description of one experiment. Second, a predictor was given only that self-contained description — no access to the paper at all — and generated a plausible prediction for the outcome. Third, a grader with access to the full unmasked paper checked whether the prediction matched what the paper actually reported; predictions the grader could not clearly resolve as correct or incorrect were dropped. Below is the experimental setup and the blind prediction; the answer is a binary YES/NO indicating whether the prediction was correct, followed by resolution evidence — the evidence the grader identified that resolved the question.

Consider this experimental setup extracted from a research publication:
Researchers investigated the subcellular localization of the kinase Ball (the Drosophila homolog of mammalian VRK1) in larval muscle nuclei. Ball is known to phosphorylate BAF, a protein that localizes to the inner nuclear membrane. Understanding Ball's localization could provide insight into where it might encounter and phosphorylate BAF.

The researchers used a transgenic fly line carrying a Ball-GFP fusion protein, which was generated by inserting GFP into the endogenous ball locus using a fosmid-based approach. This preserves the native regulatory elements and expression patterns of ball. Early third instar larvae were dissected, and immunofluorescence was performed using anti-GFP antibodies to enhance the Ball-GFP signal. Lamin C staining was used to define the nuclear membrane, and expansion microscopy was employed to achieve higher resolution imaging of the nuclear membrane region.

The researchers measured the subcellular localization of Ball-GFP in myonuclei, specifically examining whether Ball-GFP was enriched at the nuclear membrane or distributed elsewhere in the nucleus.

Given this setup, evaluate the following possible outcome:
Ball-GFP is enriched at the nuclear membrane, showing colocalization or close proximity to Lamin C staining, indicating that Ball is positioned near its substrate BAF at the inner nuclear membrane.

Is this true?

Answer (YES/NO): NO